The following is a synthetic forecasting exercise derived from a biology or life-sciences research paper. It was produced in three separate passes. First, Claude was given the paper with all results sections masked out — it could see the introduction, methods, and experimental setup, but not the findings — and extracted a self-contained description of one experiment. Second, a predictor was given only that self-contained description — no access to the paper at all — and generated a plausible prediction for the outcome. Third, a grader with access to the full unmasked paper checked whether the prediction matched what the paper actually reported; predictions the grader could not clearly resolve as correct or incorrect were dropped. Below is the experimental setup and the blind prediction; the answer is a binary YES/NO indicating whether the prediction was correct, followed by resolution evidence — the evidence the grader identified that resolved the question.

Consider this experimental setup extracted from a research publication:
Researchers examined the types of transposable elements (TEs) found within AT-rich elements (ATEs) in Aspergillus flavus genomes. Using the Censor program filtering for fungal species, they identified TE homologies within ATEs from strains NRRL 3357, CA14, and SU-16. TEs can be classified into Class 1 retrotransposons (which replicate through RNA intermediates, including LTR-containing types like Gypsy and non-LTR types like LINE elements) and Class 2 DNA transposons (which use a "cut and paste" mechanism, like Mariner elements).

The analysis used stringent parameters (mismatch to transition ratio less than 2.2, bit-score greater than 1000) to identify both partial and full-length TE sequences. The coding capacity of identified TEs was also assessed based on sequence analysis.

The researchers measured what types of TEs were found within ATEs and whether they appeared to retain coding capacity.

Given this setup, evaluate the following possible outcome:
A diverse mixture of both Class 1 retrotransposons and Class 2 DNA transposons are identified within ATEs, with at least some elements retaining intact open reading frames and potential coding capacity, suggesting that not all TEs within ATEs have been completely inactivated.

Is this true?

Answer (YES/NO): NO